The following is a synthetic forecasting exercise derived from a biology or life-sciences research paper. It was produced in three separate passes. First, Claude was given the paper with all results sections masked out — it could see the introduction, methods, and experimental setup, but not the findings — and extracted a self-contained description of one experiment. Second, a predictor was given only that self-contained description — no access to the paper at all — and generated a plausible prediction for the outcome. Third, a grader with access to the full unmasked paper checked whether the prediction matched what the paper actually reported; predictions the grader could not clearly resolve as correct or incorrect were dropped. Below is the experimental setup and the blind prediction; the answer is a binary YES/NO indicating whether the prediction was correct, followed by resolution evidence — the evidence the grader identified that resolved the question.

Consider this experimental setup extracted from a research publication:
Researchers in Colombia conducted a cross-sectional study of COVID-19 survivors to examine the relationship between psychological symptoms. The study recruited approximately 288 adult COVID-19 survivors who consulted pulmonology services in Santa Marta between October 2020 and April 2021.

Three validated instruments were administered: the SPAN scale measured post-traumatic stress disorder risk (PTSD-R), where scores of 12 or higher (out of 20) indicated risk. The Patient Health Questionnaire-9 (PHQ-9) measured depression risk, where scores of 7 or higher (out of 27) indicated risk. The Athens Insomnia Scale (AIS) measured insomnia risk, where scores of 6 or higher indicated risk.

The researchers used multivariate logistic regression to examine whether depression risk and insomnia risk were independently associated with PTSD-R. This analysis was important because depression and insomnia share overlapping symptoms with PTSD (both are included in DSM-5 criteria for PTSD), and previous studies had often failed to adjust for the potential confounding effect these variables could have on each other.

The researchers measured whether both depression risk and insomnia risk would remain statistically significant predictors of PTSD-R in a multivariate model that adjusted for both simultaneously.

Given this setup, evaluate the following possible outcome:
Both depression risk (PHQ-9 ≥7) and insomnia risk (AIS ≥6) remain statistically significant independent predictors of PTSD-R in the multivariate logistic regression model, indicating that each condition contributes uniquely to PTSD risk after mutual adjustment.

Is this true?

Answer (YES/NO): YES